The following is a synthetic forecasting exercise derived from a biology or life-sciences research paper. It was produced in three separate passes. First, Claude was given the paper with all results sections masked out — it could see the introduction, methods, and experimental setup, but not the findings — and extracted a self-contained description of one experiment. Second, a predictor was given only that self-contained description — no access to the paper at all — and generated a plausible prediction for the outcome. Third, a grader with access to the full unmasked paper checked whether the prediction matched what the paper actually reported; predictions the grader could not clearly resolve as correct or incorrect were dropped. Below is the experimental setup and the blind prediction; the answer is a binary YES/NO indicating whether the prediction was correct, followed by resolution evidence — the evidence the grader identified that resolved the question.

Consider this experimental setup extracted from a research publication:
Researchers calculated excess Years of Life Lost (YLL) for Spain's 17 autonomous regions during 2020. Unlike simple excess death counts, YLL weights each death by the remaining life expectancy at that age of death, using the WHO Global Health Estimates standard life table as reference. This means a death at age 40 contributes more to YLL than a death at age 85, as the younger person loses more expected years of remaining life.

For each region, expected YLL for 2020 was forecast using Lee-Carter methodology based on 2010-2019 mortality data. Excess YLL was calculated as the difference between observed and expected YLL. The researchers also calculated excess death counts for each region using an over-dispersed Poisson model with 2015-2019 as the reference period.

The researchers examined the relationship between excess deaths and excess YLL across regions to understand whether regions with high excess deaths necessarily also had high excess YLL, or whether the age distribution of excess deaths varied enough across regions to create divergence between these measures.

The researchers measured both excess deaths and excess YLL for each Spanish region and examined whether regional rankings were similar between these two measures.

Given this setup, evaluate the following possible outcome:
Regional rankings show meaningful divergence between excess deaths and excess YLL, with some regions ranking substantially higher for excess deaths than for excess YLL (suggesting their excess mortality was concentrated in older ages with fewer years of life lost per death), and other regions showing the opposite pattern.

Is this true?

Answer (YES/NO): YES